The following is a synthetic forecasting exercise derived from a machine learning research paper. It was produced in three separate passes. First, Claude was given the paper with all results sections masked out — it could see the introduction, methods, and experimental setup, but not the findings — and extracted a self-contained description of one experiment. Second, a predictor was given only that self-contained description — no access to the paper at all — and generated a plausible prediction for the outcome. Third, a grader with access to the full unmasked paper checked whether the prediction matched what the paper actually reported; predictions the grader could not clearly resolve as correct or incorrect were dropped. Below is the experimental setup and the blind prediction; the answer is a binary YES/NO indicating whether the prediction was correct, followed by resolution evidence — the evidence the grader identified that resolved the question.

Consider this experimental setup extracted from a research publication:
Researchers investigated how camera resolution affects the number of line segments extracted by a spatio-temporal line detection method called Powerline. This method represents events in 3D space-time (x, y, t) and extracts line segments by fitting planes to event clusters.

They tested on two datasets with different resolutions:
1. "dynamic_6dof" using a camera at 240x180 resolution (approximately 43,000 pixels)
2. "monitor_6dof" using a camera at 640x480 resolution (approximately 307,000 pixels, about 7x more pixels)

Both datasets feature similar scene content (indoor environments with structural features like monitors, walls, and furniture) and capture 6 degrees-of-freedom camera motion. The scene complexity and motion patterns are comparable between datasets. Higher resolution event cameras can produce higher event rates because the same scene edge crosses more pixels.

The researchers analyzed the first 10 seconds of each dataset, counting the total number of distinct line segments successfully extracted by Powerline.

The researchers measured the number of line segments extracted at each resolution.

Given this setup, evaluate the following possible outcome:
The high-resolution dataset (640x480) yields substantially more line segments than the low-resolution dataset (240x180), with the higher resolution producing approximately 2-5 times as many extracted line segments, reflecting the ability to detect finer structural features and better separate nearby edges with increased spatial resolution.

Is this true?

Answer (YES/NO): NO